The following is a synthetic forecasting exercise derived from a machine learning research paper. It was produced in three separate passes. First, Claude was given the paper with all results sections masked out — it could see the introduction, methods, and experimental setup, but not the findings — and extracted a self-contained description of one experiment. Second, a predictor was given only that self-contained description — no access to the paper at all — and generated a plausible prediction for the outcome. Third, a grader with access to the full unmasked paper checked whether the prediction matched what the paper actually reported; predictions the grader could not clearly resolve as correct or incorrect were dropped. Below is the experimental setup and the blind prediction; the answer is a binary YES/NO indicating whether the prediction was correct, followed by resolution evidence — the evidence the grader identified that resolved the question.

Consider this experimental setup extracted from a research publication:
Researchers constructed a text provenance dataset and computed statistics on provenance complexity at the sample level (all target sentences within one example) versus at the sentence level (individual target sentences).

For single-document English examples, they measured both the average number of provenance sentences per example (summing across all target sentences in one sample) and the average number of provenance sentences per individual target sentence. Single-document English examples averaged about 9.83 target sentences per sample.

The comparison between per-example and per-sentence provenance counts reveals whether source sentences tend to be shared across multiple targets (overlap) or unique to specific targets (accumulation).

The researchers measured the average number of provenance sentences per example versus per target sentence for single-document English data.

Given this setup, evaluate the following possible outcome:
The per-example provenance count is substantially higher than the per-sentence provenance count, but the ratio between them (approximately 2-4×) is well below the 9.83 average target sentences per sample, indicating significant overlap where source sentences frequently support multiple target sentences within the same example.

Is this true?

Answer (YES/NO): NO